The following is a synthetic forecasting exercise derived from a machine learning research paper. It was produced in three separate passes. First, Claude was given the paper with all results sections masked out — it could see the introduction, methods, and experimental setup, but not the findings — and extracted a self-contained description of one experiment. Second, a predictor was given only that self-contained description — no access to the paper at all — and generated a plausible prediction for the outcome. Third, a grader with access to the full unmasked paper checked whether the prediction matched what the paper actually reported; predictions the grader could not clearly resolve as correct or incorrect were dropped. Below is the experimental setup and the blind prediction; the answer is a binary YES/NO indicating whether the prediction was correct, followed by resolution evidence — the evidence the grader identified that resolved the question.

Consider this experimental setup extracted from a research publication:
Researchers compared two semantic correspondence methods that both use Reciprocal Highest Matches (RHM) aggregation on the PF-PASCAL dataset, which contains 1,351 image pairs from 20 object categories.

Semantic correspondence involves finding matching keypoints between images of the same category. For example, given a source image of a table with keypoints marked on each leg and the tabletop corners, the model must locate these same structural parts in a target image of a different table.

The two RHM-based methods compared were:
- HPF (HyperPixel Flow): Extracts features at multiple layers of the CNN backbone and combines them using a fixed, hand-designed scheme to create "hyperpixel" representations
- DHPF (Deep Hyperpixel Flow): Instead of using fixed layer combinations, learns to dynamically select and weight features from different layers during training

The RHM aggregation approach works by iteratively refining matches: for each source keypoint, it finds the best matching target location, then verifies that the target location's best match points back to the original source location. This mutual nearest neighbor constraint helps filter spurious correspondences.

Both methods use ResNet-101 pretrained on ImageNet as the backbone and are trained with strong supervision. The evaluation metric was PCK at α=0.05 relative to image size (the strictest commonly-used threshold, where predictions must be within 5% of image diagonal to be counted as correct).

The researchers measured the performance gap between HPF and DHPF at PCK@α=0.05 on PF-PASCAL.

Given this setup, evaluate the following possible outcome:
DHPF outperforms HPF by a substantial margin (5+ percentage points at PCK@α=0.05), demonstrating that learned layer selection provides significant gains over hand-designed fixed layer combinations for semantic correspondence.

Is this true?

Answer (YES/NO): YES